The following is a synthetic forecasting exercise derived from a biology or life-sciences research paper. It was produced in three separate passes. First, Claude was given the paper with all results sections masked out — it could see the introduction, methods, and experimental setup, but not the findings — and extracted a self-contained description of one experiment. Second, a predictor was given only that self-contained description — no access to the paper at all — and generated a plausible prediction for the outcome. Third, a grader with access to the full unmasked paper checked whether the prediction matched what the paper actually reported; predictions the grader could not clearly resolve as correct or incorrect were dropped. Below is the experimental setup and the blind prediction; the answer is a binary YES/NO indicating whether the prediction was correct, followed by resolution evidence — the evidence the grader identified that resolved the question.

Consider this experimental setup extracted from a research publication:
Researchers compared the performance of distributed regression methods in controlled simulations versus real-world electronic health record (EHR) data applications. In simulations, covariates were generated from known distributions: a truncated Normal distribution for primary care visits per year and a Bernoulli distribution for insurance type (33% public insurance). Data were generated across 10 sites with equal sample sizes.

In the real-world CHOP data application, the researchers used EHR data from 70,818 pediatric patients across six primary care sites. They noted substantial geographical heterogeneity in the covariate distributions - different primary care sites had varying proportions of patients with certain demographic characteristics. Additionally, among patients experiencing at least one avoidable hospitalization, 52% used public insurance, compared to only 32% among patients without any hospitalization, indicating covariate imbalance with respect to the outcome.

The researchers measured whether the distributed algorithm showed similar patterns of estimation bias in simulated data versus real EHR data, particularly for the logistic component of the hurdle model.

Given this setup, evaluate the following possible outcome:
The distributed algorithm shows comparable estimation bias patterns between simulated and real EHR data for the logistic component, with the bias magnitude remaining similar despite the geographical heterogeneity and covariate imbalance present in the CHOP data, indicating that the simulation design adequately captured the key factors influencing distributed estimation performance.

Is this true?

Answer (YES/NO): NO